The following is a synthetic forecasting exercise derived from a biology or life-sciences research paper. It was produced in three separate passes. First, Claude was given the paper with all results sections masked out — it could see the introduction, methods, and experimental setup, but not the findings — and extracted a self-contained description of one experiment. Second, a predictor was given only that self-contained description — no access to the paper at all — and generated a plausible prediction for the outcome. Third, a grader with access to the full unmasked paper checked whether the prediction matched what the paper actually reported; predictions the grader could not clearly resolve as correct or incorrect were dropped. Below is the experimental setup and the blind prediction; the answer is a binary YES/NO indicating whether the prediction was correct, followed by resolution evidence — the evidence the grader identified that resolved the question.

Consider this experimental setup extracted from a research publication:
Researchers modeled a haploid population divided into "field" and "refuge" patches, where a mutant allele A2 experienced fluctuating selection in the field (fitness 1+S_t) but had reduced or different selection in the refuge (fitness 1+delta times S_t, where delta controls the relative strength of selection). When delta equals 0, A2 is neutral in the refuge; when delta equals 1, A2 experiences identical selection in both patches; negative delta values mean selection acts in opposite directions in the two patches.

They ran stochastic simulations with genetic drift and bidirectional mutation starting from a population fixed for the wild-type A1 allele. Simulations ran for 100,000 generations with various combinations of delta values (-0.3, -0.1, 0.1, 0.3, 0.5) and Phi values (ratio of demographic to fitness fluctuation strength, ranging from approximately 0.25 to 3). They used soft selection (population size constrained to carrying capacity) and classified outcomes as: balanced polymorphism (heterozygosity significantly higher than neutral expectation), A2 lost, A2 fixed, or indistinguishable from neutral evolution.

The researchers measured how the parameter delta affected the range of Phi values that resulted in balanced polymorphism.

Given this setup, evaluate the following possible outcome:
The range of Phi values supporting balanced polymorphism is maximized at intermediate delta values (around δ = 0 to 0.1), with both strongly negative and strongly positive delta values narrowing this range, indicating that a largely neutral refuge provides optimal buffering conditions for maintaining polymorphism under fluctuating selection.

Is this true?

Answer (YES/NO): NO